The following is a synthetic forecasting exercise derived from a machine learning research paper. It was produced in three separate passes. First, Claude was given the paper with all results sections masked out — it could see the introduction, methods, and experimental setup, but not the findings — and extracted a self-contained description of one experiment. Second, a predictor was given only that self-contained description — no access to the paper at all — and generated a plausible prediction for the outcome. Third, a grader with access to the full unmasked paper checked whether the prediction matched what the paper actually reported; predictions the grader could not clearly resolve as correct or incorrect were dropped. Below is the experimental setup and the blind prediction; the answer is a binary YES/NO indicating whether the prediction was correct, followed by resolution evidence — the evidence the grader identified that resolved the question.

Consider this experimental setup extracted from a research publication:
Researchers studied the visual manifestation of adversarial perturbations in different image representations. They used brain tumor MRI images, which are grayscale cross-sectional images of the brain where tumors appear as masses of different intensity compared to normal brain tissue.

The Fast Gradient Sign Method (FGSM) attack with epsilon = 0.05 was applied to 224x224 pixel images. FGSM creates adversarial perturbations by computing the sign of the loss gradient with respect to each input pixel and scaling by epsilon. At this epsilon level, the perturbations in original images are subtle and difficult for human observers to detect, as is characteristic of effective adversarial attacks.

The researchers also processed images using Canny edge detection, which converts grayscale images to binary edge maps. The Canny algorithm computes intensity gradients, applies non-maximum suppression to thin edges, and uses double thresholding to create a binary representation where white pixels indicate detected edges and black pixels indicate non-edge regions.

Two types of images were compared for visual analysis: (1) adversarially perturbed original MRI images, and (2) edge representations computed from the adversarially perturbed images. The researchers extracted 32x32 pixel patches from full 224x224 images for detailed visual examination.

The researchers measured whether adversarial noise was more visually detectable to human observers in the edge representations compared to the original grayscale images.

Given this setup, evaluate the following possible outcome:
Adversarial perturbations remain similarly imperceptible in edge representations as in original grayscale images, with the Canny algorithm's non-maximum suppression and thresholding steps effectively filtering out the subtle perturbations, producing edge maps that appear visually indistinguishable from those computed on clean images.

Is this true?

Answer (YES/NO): NO